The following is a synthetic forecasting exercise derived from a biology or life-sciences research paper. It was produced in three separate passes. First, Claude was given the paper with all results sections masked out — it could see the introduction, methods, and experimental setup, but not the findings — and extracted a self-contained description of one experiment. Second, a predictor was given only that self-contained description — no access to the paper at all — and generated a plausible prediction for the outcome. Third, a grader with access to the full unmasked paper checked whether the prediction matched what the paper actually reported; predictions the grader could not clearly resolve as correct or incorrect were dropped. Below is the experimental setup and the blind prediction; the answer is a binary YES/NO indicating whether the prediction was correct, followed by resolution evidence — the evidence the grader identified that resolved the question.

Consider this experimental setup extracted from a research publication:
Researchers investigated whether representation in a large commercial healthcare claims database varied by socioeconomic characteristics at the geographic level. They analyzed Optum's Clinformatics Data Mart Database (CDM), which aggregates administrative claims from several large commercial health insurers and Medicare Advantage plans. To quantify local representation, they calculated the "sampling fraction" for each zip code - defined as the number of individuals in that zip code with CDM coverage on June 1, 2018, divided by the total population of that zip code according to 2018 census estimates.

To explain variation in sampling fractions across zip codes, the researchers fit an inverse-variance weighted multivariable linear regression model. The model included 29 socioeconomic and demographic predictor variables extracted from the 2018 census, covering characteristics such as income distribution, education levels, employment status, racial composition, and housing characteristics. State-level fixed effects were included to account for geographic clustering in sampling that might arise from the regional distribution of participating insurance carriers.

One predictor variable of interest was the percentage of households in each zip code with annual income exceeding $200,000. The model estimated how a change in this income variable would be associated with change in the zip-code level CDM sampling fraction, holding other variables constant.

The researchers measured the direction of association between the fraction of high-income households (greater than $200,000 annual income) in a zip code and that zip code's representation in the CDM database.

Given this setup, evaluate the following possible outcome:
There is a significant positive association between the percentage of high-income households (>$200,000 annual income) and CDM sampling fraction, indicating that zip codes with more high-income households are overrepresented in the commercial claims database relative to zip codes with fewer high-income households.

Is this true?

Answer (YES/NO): YES